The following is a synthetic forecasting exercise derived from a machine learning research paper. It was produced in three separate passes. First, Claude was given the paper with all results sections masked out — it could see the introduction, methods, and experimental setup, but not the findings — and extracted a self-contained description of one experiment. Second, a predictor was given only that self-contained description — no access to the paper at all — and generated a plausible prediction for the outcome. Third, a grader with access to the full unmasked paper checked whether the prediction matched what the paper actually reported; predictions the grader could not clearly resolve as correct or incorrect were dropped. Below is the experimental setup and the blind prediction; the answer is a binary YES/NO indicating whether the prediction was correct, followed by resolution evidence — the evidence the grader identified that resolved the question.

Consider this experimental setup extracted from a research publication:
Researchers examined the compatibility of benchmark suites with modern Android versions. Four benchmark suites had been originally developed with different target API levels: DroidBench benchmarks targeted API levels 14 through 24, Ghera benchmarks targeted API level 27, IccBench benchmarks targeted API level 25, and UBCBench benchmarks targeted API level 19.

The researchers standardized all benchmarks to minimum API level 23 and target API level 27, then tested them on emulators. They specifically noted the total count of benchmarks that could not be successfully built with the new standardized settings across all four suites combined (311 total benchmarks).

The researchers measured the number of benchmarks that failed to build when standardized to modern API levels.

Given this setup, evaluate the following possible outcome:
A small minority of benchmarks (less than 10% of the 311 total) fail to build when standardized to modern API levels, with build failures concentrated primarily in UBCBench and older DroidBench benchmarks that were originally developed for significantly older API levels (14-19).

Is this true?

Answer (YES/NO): NO